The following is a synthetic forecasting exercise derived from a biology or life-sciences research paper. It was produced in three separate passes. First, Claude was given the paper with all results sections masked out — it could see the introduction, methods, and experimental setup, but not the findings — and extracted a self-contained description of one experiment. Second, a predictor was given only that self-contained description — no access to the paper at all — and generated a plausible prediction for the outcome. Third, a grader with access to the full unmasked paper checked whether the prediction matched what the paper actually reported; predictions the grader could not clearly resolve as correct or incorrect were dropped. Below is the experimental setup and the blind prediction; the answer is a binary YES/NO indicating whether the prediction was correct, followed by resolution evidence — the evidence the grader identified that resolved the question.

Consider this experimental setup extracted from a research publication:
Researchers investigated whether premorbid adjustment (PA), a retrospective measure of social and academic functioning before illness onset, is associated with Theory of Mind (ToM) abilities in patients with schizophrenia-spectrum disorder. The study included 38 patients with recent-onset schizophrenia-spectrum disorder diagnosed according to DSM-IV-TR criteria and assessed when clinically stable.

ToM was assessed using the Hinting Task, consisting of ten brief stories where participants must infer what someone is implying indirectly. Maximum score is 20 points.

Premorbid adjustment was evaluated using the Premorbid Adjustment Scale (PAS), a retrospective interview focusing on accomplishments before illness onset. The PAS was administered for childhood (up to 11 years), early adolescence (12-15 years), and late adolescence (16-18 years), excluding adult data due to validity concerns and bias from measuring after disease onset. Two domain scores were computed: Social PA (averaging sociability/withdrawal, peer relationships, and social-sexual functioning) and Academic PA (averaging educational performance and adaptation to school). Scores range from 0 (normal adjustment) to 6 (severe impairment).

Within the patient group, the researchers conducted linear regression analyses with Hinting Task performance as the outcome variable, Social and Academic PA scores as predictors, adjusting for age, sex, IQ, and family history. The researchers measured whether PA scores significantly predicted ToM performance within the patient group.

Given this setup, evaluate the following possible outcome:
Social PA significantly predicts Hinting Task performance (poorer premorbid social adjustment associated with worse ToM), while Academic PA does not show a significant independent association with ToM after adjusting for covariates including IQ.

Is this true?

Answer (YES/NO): NO